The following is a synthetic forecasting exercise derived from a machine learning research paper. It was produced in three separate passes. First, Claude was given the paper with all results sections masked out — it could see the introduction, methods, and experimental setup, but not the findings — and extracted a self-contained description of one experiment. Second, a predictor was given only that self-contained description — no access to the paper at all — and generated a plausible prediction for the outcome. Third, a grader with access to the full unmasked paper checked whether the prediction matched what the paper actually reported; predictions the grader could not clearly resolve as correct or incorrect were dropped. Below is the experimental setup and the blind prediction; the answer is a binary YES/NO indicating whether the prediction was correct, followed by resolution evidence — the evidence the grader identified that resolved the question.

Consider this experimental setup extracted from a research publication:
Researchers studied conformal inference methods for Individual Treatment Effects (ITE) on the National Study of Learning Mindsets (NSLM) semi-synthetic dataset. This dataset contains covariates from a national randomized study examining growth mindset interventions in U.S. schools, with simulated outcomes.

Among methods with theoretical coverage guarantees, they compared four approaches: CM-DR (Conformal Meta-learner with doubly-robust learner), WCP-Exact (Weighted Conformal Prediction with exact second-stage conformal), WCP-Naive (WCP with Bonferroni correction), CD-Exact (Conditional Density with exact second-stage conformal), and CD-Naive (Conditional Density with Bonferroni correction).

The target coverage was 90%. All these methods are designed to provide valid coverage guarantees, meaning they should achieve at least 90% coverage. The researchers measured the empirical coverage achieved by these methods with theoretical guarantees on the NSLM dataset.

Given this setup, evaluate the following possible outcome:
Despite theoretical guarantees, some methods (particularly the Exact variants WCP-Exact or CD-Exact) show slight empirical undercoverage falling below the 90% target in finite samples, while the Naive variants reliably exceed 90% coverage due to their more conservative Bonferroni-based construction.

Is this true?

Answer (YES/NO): NO